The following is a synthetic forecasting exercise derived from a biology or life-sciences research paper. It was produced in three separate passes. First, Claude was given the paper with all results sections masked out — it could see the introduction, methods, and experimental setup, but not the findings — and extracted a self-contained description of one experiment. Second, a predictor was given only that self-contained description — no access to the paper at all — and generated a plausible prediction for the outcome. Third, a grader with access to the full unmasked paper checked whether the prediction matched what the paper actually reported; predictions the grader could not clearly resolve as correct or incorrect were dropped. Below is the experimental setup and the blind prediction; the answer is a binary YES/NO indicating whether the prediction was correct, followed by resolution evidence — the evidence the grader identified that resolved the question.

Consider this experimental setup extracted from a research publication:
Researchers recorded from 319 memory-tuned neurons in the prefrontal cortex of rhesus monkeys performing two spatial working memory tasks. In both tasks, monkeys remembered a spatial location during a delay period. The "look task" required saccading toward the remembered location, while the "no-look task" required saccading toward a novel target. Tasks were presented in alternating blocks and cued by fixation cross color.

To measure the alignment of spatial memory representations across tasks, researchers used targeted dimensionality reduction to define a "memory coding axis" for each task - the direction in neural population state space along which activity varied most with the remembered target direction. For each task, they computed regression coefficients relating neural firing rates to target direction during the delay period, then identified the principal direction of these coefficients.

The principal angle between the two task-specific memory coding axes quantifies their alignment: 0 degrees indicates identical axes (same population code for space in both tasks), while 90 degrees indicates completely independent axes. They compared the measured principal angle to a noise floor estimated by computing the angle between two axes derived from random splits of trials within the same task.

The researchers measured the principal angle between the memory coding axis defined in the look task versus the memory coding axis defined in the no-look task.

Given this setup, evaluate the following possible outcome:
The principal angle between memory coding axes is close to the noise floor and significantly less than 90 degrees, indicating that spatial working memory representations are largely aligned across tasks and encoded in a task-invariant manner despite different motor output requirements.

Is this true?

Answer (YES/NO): YES